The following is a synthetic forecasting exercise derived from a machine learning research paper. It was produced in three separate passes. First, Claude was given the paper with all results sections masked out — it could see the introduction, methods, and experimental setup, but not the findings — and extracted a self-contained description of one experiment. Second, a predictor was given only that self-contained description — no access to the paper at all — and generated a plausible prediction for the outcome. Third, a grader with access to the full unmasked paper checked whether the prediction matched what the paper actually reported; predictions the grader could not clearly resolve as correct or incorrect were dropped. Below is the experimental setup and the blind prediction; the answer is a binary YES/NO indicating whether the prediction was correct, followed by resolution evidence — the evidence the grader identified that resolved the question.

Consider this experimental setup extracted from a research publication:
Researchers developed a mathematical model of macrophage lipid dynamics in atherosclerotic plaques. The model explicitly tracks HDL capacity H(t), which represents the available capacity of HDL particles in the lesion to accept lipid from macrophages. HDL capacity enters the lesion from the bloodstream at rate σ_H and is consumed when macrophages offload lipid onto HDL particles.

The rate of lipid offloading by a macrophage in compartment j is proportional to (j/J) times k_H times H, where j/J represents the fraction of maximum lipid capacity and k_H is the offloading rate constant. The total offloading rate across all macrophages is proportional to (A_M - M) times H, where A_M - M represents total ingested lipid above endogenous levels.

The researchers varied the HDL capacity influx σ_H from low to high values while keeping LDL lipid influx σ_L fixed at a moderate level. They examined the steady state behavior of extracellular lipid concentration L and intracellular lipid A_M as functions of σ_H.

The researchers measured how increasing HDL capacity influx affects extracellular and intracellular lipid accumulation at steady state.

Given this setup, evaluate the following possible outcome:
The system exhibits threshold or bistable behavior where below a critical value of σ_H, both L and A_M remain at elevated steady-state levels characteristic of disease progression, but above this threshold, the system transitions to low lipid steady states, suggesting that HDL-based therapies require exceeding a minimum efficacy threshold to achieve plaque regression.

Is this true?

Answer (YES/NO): NO